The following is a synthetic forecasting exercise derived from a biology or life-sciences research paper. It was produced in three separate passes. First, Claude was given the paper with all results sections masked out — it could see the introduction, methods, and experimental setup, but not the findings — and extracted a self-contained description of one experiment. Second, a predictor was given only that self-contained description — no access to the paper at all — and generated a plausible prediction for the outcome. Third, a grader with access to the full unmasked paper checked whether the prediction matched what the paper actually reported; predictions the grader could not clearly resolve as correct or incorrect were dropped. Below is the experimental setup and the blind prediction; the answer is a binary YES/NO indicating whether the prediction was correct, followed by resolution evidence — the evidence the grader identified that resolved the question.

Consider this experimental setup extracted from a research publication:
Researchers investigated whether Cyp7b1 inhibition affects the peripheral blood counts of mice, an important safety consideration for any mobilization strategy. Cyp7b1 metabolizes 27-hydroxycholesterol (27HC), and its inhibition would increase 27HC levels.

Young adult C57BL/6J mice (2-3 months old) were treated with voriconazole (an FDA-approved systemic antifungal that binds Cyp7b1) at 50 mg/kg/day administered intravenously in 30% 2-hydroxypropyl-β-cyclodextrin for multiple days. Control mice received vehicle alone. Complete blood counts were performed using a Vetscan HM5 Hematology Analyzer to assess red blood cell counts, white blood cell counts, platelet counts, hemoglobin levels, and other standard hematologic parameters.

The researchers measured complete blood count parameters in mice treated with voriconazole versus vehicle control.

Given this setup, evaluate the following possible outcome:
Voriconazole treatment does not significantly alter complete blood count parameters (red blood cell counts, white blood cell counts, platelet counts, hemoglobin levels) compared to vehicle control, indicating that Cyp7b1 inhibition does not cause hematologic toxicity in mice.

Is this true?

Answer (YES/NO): YES